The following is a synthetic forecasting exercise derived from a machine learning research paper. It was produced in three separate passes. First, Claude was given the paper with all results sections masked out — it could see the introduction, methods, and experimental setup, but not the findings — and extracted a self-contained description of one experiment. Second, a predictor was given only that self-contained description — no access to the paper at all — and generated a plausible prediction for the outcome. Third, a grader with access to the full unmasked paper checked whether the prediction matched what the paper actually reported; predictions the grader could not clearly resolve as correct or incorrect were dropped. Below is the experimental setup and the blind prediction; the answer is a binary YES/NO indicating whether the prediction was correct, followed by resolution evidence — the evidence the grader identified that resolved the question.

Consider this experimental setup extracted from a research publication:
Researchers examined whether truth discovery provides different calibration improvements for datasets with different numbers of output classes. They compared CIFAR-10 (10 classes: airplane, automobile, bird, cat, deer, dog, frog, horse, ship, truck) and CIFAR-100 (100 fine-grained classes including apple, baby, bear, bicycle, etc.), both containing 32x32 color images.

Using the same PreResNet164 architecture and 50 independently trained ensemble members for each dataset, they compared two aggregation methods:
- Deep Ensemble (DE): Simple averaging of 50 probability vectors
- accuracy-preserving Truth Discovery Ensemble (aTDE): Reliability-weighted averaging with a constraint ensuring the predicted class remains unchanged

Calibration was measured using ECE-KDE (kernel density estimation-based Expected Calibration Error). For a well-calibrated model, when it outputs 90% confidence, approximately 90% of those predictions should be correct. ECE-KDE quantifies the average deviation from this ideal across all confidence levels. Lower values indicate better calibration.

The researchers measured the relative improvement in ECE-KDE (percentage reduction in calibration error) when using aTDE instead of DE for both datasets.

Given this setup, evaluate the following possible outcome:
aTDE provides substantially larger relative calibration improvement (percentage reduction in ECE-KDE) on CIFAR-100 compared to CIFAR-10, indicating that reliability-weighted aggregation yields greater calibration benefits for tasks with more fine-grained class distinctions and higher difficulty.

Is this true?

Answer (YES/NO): YES